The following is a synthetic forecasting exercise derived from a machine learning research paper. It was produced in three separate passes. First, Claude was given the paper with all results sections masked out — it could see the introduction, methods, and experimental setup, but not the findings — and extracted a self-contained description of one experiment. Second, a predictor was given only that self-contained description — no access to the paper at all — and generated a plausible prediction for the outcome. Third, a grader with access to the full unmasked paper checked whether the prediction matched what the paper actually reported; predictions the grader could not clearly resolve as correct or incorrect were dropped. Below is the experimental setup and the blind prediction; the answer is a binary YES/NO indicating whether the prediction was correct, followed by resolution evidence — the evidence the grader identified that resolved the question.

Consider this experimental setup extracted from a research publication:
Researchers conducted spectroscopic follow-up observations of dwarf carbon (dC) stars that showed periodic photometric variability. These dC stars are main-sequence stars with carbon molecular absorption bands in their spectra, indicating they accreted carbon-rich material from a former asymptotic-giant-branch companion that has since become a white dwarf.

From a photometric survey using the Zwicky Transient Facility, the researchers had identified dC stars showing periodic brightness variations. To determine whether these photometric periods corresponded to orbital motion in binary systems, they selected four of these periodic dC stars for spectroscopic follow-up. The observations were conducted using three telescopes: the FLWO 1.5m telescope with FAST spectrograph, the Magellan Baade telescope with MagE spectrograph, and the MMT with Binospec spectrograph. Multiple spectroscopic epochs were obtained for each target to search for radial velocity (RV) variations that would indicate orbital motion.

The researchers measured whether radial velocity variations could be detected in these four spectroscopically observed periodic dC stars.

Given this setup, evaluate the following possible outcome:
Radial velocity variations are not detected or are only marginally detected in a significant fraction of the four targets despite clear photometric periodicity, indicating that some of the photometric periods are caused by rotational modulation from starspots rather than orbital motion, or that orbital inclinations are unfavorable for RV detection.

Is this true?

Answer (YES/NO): NO